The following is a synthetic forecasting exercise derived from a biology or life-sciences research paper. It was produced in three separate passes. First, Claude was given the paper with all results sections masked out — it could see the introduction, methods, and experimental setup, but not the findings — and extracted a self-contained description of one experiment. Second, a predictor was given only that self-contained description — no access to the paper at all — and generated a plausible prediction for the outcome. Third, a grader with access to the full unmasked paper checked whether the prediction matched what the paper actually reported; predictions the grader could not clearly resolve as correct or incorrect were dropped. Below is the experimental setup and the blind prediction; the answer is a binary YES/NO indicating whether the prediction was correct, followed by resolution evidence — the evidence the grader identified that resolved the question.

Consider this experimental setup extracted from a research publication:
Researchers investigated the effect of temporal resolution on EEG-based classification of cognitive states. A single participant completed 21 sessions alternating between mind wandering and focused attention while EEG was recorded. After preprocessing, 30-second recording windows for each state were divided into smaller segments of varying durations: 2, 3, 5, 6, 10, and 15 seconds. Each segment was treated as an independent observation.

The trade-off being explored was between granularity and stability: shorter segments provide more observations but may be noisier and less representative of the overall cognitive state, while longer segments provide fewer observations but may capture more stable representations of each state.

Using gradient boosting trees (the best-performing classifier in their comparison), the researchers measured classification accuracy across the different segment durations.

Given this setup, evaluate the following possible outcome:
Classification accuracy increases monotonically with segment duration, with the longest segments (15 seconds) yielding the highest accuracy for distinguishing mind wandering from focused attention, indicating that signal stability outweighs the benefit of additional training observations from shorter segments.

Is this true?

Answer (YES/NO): NO